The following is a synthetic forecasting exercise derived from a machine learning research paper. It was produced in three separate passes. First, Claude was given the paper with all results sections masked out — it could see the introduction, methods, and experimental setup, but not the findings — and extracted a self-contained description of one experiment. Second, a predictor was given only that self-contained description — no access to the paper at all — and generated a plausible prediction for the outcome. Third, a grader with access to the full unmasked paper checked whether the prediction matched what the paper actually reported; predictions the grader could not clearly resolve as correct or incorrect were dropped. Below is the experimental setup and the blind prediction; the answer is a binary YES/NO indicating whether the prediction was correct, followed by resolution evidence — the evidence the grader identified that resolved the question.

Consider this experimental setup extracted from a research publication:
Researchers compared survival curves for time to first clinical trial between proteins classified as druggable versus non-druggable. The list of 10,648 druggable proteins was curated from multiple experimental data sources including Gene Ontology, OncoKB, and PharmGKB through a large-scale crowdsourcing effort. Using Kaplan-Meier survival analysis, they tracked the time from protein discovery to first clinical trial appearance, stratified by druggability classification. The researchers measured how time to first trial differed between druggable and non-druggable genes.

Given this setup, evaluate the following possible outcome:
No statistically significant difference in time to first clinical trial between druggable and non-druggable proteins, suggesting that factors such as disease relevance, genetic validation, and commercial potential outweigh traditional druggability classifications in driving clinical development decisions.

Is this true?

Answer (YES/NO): NO